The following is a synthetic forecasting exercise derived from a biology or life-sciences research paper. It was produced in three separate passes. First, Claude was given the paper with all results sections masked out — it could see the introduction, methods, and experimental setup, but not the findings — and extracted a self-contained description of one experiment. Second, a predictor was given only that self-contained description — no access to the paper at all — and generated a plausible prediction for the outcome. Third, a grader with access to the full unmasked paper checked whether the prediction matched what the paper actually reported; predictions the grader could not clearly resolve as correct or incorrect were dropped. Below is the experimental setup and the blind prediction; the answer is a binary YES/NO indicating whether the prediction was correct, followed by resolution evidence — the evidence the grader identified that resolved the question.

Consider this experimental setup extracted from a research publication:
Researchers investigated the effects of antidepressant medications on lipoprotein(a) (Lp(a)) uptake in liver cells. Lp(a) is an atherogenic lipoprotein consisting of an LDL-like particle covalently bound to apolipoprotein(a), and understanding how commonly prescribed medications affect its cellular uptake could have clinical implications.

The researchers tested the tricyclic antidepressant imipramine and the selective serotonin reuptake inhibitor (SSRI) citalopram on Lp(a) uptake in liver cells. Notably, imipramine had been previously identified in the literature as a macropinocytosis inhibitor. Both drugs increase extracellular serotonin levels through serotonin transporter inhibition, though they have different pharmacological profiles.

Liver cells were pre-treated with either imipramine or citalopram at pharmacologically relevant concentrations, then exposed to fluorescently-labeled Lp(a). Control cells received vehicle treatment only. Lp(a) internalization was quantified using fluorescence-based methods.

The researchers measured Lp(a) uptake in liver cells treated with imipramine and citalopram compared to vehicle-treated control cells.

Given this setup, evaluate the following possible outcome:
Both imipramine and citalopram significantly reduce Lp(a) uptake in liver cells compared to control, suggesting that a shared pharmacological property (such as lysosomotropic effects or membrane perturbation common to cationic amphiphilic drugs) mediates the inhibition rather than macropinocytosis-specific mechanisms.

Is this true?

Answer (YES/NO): NO